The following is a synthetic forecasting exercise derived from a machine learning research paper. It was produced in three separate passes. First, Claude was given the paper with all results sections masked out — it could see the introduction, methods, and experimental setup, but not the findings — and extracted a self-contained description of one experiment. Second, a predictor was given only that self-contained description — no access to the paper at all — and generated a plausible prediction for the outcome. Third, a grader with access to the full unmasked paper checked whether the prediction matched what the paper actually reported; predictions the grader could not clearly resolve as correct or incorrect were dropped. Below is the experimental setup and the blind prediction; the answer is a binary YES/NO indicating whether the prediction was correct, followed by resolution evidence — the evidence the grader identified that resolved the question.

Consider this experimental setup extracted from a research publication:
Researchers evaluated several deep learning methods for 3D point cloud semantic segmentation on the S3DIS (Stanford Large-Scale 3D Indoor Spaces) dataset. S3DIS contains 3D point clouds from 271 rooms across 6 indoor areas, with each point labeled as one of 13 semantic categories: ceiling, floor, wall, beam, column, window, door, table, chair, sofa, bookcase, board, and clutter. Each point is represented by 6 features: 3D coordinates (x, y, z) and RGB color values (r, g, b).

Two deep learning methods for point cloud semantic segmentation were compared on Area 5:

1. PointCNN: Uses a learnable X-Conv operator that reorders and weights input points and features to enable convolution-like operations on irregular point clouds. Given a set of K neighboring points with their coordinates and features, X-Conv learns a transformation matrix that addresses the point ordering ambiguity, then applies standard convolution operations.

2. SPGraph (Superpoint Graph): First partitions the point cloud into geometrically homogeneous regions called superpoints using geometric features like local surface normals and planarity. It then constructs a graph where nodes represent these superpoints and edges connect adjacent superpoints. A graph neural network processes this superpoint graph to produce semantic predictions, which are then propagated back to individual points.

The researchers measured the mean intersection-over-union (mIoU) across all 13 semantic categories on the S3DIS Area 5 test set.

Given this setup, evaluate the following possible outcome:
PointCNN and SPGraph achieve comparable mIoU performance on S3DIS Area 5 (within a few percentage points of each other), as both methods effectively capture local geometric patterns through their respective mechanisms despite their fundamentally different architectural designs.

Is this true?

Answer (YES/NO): YES